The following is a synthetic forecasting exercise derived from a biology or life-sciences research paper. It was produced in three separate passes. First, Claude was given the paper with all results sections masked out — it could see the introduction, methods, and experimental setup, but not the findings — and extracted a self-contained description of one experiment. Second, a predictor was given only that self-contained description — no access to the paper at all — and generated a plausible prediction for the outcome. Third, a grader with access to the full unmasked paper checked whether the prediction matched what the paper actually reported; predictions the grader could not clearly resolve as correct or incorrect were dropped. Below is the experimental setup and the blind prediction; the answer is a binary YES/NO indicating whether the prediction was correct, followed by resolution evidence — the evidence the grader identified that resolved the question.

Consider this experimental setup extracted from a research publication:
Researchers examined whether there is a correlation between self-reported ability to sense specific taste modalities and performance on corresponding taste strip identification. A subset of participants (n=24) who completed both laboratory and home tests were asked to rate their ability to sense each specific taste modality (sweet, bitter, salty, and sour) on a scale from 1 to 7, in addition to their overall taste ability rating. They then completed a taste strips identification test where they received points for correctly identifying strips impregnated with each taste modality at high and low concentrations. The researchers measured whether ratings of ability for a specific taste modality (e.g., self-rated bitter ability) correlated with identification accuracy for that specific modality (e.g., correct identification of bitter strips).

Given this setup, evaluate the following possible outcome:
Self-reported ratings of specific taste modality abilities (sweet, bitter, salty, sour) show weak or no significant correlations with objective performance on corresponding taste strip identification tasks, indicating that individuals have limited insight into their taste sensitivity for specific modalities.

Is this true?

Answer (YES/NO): YES